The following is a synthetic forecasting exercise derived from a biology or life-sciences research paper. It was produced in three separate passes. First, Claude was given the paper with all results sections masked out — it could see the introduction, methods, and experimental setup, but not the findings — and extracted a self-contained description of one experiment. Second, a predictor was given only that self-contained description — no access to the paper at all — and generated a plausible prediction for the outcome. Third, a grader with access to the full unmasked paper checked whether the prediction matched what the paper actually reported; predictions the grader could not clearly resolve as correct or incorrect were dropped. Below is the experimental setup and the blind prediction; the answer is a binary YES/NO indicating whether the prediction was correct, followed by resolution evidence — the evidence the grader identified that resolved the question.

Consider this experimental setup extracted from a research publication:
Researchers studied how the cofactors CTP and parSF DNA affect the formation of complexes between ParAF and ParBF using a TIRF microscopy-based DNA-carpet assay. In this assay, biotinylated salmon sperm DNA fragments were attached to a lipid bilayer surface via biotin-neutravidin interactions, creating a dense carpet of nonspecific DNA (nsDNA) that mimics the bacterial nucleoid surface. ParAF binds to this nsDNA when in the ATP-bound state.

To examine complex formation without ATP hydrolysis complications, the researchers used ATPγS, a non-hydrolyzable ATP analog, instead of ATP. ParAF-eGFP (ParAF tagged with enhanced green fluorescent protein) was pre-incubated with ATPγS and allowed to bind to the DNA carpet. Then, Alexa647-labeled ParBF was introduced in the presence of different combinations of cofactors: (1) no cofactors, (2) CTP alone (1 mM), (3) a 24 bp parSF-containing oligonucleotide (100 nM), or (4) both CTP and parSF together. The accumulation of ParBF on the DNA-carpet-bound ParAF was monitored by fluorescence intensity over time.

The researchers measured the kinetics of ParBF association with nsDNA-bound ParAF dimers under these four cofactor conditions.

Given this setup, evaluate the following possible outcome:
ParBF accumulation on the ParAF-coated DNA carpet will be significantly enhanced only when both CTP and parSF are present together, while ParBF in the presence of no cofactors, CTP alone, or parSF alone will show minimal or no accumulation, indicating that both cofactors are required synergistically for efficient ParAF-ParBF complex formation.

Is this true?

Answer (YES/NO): NO